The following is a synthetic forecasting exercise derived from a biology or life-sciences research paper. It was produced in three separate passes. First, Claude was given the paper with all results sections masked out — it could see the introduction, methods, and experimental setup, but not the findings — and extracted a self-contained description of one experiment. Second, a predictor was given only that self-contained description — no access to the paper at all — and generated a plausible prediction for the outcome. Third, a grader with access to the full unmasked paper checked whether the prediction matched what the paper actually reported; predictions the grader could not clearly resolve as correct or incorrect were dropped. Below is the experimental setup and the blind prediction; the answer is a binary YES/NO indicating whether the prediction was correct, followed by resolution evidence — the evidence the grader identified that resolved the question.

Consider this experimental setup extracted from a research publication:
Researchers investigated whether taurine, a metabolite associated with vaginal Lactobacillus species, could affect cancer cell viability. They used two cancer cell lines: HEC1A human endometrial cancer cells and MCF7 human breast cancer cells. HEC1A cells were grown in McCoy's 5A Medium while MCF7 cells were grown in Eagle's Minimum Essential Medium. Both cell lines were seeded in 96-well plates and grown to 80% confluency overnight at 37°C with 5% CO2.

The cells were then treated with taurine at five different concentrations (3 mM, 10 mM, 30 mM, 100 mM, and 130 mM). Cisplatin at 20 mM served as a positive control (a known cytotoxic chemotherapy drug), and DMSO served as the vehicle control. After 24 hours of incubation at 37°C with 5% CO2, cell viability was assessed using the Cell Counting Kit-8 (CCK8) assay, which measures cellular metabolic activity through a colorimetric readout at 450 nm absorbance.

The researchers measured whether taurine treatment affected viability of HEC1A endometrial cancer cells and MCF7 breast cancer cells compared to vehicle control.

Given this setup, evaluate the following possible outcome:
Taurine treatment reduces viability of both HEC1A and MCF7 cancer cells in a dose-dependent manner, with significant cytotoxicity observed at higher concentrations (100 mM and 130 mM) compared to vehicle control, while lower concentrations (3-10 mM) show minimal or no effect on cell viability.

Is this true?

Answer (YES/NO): NO